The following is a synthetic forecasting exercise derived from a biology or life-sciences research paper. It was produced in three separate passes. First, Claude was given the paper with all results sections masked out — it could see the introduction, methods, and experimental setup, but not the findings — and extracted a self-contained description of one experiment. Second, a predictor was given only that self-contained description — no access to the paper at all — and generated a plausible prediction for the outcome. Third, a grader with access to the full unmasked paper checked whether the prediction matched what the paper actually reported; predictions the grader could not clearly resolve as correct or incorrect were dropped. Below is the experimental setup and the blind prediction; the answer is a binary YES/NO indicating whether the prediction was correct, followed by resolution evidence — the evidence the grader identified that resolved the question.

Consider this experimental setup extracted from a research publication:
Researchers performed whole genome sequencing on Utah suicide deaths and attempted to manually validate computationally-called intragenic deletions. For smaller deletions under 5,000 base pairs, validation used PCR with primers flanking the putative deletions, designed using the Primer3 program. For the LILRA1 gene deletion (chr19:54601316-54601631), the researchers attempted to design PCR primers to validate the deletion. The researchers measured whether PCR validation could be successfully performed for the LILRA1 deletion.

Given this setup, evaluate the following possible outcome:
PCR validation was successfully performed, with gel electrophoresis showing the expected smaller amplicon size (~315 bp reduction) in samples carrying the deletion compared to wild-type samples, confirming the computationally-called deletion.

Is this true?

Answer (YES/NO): NO